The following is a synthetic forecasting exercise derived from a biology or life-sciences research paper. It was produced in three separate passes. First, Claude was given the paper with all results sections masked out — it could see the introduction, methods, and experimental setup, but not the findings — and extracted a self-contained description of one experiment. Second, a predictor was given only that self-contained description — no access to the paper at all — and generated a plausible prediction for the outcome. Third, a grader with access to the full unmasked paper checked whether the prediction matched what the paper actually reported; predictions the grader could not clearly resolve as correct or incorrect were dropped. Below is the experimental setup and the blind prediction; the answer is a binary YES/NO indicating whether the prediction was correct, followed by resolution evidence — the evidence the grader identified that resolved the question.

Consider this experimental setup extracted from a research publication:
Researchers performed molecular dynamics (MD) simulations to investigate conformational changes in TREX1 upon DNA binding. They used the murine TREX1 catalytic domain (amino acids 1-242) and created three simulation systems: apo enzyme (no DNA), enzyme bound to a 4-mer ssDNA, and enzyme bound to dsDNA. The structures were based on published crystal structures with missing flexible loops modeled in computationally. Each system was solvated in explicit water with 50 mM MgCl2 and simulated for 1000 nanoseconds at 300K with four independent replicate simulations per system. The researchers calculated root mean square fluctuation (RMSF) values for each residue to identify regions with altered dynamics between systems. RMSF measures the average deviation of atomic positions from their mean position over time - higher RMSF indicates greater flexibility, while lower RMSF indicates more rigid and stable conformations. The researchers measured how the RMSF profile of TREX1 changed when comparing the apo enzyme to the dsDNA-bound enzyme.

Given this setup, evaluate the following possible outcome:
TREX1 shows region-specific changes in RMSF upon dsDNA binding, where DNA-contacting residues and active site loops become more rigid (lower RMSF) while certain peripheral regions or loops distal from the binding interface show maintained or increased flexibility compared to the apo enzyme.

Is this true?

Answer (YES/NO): NO